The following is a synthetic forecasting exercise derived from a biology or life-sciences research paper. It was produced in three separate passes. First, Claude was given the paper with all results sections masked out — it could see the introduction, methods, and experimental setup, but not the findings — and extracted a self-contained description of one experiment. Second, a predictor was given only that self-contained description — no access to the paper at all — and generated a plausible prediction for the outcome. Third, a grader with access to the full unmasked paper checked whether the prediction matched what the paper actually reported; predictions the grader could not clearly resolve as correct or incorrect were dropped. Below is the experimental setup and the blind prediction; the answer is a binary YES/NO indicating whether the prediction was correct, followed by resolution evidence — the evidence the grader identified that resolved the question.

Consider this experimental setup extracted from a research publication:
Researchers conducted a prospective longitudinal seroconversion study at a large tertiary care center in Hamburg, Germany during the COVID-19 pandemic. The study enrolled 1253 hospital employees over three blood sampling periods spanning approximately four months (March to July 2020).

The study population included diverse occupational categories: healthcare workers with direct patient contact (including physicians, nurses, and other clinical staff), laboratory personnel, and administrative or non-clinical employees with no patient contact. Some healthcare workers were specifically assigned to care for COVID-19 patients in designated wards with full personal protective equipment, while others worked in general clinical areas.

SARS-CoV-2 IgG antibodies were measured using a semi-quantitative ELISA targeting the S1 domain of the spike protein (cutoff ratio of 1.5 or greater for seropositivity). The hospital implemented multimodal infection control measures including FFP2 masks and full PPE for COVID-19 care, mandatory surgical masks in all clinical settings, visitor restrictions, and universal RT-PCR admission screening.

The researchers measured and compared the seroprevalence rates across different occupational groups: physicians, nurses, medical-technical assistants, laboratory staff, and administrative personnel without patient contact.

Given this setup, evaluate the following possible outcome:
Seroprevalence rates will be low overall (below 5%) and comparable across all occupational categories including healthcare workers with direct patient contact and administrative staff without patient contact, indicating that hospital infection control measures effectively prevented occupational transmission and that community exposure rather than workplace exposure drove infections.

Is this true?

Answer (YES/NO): NO